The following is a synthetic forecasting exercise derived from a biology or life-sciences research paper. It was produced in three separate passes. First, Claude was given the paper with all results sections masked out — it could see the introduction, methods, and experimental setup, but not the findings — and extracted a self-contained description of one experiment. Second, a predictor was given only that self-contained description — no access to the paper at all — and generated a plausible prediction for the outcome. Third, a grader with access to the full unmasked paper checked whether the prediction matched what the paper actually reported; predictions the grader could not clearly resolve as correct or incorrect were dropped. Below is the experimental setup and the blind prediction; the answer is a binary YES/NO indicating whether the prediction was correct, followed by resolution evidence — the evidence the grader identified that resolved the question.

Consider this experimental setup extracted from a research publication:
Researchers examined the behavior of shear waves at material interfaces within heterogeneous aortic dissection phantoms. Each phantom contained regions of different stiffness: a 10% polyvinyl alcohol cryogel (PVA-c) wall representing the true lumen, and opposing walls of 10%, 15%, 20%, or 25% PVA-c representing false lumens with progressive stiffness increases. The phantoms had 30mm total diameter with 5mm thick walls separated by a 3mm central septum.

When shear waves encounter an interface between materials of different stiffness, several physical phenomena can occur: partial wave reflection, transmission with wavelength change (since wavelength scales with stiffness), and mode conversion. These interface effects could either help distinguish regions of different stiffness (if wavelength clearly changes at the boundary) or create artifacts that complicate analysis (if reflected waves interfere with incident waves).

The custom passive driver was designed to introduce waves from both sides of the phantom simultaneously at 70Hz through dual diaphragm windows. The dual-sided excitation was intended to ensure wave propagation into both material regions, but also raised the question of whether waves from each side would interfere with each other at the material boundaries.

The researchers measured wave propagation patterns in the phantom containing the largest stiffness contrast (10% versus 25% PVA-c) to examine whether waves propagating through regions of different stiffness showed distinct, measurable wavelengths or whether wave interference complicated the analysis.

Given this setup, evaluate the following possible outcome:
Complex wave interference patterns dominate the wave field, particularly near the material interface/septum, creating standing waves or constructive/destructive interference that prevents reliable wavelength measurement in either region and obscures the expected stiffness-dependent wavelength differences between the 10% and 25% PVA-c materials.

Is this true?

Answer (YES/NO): NO